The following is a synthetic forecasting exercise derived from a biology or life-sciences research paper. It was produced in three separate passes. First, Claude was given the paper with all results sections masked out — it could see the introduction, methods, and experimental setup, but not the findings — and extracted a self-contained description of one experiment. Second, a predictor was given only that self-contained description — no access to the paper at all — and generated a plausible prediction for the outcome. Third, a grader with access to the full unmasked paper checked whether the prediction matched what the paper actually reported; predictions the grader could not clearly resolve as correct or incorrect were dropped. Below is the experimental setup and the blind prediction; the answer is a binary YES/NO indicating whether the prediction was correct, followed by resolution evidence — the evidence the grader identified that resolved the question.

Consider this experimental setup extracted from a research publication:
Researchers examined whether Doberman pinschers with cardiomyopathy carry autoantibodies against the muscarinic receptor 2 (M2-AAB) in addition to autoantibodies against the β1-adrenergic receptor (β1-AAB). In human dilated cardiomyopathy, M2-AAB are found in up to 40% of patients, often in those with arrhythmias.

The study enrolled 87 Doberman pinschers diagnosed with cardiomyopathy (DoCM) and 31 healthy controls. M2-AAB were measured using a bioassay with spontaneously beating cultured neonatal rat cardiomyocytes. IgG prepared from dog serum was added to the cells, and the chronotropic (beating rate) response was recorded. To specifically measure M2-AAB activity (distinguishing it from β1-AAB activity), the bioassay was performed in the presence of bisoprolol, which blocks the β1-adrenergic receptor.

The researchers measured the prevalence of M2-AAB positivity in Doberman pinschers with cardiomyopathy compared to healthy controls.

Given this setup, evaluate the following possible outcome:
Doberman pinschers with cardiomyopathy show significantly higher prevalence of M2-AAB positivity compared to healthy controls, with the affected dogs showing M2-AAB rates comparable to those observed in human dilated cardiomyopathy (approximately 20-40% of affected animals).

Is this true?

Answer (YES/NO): NO